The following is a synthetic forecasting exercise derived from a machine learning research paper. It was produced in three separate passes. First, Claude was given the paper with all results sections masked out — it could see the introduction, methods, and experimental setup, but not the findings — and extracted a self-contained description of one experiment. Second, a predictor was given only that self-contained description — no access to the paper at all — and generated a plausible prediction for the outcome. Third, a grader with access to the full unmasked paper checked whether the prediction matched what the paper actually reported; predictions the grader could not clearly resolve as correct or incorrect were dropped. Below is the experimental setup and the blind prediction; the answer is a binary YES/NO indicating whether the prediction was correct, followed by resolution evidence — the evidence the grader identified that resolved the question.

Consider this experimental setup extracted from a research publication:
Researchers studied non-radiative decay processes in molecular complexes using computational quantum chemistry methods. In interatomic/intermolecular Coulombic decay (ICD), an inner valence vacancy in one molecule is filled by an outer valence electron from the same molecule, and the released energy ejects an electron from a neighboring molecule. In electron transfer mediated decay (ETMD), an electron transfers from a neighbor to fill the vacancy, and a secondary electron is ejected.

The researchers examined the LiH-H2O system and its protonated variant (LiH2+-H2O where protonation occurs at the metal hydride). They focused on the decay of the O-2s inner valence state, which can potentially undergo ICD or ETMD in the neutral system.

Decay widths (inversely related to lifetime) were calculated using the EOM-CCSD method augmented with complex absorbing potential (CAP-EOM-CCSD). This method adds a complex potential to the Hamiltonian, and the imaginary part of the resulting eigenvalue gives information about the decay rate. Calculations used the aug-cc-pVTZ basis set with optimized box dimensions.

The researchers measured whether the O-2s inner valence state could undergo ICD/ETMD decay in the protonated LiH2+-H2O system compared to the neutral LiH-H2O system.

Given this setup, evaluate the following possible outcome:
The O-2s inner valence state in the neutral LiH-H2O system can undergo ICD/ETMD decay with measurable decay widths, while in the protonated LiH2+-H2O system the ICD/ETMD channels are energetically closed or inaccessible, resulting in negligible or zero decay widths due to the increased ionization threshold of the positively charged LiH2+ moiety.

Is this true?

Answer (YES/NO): YES